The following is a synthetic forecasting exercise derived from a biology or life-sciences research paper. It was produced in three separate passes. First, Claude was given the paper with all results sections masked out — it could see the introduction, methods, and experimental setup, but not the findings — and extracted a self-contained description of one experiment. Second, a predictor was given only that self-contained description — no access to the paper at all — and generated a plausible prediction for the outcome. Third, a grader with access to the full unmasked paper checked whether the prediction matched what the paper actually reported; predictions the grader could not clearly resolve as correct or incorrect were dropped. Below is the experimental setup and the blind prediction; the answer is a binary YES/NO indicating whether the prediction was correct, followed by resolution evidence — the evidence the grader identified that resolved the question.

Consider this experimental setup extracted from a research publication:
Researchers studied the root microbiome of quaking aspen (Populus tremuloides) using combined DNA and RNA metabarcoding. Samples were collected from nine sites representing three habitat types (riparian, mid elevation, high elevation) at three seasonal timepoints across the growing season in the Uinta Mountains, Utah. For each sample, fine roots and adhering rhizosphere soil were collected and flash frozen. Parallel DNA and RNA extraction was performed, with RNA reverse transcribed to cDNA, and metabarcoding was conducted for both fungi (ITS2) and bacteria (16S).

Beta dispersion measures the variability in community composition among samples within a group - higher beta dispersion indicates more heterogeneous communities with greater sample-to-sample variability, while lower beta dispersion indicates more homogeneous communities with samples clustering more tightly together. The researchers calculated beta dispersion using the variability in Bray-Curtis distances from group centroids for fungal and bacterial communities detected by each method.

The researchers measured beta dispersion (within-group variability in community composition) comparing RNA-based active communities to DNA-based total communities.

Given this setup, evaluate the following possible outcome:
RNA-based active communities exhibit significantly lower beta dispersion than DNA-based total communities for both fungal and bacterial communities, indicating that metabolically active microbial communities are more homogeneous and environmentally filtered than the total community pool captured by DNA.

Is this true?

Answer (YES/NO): NO